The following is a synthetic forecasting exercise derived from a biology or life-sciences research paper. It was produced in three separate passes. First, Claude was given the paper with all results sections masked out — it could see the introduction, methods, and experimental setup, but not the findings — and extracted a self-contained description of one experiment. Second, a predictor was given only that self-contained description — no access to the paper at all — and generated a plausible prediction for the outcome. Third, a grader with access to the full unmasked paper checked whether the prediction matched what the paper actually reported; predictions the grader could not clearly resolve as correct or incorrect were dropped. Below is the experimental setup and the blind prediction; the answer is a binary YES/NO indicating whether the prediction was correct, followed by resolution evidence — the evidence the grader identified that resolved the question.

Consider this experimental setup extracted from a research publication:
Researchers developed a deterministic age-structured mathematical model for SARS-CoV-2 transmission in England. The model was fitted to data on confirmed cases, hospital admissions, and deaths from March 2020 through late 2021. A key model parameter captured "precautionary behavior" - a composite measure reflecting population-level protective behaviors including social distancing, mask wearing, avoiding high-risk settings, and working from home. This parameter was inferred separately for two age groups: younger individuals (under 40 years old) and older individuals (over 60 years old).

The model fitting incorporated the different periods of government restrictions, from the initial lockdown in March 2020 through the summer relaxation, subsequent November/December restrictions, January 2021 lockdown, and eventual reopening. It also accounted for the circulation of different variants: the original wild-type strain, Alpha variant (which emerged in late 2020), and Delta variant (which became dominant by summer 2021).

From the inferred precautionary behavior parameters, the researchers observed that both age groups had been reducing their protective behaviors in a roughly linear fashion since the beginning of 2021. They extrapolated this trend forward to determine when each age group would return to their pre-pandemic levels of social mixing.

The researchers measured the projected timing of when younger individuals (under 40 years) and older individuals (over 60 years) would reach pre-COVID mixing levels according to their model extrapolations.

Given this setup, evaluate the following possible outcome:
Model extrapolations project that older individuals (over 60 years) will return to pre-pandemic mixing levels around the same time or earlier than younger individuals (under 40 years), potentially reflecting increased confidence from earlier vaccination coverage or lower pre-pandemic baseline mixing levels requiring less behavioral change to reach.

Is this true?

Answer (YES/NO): NO